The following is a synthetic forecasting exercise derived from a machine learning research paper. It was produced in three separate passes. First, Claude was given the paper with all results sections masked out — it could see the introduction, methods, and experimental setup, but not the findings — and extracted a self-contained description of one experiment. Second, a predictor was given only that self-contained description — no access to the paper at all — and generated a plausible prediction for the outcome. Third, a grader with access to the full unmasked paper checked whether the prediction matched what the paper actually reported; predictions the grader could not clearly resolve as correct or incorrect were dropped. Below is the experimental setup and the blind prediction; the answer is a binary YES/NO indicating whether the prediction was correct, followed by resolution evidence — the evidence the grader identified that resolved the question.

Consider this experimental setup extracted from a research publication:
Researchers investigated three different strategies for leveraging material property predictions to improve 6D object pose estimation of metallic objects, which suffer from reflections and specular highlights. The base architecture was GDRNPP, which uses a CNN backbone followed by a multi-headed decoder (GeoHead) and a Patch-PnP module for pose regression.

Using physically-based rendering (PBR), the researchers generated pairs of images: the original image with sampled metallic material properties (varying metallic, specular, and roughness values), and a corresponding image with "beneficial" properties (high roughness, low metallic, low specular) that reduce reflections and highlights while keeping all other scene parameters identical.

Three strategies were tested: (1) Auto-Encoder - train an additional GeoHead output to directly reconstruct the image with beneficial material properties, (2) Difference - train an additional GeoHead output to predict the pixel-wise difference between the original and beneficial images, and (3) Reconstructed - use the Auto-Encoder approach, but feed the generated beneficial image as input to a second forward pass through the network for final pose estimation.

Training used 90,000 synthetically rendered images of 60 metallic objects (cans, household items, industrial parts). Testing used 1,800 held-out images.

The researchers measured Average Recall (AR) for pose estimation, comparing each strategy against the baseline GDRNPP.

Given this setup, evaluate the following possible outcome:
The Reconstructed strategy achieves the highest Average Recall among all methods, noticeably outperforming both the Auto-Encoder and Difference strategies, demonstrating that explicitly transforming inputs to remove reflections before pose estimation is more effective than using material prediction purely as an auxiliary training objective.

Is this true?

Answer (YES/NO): YES